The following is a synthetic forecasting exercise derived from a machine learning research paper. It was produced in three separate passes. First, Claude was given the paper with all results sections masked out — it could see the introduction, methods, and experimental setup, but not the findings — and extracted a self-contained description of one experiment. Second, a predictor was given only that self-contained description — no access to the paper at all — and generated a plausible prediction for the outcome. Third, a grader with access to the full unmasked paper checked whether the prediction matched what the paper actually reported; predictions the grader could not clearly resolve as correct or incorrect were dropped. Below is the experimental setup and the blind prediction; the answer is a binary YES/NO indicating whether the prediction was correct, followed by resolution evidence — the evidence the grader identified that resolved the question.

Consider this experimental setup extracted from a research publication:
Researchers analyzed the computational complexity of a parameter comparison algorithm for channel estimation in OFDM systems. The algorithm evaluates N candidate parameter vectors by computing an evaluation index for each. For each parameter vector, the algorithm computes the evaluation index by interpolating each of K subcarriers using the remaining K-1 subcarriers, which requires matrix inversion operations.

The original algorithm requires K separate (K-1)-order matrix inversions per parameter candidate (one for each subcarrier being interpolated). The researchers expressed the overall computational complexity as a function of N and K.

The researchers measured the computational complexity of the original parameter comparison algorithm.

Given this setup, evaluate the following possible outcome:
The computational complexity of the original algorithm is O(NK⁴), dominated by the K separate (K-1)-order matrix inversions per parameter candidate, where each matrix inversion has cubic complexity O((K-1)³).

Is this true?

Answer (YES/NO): YES